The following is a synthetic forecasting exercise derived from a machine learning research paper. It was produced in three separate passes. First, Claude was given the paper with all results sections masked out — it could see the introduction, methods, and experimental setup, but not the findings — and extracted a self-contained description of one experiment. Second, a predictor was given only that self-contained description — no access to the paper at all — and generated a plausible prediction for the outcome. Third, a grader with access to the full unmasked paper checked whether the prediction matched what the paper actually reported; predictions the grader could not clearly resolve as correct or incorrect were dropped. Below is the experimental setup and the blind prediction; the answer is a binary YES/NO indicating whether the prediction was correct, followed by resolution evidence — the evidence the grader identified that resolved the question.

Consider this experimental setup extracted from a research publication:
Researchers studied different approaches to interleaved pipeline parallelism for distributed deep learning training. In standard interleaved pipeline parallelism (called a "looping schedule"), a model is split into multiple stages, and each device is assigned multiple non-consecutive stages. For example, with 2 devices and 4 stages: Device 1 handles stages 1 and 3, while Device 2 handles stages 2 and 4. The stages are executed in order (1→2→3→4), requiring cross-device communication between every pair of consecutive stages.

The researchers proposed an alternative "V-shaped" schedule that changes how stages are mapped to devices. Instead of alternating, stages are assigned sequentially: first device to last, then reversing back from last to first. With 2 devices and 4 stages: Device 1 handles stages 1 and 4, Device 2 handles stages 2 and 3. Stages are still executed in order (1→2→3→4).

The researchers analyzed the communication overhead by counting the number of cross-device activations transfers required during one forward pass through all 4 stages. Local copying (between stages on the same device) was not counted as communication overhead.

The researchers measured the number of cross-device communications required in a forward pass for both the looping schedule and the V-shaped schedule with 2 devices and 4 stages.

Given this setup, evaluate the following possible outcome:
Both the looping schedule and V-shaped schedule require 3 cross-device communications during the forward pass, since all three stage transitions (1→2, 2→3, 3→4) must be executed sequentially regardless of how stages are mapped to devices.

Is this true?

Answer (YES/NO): NO